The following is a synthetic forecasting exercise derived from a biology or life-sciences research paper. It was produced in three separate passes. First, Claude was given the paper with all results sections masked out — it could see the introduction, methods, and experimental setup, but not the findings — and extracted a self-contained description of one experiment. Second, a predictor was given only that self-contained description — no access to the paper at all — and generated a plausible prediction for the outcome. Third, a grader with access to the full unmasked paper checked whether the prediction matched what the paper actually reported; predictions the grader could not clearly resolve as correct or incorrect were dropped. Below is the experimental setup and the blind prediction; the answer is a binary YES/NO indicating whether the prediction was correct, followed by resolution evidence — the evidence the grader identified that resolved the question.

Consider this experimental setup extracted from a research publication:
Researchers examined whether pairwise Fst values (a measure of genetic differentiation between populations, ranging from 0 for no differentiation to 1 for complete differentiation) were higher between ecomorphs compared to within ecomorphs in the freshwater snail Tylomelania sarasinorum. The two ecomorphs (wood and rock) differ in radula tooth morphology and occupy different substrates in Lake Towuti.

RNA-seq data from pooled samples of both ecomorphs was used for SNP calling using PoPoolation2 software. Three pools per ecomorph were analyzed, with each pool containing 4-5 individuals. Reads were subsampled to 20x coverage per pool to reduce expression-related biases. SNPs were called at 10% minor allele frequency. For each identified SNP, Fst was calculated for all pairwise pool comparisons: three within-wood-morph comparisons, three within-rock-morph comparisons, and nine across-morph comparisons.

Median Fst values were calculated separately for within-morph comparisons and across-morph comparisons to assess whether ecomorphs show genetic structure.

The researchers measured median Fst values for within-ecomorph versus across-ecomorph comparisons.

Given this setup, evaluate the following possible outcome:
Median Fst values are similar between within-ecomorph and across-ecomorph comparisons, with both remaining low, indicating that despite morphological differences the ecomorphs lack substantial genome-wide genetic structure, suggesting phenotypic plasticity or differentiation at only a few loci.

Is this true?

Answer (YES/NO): NO